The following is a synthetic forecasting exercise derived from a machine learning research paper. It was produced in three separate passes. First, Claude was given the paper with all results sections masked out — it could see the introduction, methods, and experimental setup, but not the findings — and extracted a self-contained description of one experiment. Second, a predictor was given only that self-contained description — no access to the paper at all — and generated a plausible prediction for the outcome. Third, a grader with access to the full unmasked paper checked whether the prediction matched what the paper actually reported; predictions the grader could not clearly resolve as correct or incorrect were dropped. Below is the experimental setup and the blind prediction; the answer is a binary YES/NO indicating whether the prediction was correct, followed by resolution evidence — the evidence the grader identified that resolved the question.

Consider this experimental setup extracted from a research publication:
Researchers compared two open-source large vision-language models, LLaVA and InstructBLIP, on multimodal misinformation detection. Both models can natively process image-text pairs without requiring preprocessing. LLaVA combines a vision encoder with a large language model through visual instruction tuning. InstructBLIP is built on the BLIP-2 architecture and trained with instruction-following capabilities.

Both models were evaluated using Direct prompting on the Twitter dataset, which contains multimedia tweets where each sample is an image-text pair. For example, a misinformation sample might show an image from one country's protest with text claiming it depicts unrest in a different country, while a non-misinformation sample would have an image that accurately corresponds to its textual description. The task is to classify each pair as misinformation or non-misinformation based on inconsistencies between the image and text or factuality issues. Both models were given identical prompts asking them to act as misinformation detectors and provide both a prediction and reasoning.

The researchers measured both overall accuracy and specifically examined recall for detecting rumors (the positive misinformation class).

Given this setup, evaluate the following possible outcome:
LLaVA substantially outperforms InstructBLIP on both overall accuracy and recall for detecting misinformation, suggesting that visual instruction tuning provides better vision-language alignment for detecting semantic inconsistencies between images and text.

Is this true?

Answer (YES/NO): YES